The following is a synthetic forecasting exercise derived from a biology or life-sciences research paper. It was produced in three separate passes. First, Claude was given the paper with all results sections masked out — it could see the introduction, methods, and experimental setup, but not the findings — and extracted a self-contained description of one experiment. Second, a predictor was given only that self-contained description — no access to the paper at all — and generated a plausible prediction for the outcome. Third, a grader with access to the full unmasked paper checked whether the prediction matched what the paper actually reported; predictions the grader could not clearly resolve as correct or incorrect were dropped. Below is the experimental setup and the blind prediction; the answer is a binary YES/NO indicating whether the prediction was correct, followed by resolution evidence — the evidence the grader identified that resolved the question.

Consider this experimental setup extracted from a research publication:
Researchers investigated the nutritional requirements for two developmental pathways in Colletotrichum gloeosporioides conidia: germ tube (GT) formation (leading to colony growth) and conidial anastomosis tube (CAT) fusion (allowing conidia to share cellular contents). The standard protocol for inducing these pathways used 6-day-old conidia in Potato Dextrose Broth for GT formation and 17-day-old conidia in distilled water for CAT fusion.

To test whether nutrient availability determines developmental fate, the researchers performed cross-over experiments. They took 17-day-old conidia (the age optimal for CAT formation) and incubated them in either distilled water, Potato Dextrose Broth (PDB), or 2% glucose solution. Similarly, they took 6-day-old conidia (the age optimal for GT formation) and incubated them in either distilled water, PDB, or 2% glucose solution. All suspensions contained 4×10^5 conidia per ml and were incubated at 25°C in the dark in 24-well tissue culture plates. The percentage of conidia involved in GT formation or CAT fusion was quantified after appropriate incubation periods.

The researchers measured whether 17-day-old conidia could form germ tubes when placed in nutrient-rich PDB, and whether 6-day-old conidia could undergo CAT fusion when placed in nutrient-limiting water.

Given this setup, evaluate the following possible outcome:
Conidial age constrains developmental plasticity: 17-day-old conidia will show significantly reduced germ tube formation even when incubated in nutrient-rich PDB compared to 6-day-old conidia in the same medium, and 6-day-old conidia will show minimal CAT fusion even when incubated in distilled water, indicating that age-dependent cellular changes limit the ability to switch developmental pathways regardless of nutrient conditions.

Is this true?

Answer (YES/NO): YES